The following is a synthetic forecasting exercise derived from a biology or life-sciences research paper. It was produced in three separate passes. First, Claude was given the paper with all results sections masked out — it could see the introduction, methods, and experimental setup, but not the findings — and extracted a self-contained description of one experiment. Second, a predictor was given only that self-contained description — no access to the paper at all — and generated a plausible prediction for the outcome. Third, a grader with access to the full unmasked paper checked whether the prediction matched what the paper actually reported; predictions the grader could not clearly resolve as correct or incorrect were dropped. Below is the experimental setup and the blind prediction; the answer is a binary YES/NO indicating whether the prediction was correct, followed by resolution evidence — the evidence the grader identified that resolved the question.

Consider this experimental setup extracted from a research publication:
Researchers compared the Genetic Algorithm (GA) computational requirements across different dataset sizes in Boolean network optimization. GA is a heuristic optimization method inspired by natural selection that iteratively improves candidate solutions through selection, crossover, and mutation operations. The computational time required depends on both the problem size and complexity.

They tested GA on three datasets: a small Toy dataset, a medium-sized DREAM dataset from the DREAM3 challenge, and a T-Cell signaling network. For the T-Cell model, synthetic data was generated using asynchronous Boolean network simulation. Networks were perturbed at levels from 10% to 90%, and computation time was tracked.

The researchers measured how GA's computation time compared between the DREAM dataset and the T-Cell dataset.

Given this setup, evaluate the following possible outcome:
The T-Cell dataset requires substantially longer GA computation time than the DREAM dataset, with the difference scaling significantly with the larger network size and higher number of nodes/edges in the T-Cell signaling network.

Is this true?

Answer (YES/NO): NO